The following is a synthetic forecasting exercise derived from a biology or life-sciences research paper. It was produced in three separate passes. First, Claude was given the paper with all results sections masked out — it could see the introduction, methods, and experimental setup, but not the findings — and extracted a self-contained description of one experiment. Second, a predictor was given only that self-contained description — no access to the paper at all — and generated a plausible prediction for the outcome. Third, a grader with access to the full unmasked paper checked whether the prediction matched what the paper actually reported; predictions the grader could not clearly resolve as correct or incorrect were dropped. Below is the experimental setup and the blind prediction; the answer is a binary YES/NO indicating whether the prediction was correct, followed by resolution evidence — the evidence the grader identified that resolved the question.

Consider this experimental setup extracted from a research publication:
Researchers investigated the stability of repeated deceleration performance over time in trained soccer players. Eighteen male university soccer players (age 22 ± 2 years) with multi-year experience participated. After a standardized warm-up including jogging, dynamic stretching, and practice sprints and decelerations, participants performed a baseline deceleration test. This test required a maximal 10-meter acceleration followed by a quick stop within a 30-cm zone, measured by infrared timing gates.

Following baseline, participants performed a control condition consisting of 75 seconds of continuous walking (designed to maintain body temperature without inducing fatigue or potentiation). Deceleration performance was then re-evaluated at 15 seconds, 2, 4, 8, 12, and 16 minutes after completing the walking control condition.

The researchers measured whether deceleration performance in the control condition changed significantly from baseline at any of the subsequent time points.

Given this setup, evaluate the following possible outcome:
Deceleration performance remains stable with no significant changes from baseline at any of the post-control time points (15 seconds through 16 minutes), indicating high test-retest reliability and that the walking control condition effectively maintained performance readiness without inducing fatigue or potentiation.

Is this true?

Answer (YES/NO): YES